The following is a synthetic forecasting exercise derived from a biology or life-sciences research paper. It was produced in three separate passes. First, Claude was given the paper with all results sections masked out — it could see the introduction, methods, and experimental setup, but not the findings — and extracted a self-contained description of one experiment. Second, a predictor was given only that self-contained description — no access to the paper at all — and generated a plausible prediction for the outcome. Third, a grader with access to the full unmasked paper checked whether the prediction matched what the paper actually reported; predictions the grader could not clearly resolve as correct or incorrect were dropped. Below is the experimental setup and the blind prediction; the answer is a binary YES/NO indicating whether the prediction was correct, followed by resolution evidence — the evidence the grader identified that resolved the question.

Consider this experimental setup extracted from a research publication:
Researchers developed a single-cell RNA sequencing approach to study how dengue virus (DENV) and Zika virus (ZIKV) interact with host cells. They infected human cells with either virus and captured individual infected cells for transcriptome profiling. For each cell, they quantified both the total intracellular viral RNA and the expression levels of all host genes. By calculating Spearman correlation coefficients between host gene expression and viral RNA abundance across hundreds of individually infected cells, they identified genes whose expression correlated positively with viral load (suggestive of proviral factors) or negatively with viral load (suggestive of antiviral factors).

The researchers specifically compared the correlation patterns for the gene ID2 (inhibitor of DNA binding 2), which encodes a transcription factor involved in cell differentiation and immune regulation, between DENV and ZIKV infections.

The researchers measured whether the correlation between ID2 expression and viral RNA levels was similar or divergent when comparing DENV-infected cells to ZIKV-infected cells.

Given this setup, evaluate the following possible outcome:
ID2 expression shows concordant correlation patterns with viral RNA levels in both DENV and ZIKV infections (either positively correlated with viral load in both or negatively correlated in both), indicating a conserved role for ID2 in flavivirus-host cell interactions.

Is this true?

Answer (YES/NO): NO